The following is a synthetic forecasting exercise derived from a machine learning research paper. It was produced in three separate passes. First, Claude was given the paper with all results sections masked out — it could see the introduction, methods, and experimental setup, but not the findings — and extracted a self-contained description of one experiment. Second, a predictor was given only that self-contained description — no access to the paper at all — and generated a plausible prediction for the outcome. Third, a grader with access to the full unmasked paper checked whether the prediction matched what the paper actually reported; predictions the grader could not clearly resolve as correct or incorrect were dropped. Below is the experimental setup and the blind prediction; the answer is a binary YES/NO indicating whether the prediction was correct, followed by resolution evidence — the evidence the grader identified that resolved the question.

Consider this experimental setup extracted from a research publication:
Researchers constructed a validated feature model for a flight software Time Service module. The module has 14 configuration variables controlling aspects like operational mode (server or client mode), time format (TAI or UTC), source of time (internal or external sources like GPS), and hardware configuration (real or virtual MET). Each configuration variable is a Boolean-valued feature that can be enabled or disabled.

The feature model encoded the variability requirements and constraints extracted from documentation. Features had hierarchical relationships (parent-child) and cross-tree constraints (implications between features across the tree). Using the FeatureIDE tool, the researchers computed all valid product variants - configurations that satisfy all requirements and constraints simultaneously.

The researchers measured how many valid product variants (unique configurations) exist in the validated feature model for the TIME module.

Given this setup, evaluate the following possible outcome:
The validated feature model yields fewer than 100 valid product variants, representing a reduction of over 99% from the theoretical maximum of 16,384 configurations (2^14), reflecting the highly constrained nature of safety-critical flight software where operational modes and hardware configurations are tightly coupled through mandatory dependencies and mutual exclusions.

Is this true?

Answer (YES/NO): NO